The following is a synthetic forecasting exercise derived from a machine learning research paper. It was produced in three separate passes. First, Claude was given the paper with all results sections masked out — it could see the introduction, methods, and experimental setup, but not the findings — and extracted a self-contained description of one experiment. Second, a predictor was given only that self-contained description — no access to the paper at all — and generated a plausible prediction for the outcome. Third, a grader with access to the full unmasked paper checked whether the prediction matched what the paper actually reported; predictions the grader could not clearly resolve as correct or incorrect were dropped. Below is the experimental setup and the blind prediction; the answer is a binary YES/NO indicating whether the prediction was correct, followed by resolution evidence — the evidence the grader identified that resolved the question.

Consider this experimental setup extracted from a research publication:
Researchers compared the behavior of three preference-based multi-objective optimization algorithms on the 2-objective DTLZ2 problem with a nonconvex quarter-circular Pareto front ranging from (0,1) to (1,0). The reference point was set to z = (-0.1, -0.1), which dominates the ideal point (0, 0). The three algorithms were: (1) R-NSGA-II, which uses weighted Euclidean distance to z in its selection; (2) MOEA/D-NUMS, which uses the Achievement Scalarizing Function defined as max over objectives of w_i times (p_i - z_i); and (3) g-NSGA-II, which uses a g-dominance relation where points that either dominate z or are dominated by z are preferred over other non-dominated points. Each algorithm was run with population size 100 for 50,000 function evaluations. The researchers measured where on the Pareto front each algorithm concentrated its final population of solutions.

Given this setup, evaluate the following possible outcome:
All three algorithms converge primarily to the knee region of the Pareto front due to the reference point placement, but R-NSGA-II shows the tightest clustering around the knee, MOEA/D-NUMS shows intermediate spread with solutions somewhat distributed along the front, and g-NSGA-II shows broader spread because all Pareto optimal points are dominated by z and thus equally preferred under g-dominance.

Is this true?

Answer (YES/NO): NO